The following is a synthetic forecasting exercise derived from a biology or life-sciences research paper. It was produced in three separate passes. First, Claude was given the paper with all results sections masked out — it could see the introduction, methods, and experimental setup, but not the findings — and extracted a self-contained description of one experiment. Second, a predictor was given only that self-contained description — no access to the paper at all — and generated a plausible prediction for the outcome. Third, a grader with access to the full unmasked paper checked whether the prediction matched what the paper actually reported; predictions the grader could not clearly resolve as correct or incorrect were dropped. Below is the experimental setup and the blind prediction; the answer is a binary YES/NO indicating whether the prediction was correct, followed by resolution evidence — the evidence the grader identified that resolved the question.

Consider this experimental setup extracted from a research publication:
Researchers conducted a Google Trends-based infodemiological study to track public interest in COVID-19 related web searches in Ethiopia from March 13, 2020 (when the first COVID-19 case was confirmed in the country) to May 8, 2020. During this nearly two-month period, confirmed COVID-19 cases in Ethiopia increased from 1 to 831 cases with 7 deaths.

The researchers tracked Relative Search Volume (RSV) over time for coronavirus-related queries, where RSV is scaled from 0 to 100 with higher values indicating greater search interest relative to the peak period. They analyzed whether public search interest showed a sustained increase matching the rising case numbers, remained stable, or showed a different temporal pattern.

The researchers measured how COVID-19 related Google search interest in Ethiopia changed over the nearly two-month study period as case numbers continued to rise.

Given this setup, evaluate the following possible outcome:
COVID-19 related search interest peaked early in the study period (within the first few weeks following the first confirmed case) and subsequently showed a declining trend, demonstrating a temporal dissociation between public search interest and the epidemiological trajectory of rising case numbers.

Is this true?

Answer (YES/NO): YES